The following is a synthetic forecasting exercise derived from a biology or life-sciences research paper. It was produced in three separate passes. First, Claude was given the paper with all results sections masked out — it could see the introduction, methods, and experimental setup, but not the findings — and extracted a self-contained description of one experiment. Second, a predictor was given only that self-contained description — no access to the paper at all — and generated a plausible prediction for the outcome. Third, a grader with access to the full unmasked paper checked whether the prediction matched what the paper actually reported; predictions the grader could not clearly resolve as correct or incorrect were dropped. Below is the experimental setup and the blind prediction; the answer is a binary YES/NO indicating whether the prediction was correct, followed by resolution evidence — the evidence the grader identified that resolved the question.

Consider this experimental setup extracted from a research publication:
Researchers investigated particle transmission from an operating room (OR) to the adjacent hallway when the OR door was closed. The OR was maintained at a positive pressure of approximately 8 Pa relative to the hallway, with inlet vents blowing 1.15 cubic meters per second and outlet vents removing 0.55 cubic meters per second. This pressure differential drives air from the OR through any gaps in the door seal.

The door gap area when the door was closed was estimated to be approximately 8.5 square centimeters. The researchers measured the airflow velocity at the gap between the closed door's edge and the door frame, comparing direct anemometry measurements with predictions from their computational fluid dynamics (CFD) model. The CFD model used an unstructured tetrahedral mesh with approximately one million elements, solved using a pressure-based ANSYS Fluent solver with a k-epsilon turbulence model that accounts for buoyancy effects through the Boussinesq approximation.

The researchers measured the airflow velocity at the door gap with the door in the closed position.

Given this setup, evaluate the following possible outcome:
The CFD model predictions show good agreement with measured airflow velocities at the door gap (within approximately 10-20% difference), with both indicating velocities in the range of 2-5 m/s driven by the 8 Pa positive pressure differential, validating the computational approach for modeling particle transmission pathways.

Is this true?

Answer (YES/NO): NO